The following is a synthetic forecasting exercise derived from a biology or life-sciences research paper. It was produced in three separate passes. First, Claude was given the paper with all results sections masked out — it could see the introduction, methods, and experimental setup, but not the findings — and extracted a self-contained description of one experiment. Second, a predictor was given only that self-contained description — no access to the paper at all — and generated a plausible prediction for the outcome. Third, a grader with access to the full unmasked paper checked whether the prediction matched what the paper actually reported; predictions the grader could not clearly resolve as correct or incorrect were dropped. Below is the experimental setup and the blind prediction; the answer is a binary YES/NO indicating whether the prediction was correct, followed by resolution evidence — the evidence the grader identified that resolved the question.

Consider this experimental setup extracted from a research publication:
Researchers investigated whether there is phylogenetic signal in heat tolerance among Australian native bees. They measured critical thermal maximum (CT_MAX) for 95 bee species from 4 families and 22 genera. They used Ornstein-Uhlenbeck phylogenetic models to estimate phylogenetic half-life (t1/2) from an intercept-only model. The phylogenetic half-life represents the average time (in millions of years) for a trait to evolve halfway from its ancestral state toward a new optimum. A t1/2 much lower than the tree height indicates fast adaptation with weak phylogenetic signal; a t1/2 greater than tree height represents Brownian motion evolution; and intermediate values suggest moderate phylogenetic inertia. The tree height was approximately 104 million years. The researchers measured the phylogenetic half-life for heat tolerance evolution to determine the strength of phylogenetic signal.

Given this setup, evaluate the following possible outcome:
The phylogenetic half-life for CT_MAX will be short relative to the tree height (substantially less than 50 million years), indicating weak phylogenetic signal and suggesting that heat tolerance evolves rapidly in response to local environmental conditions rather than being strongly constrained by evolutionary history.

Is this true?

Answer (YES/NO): NO